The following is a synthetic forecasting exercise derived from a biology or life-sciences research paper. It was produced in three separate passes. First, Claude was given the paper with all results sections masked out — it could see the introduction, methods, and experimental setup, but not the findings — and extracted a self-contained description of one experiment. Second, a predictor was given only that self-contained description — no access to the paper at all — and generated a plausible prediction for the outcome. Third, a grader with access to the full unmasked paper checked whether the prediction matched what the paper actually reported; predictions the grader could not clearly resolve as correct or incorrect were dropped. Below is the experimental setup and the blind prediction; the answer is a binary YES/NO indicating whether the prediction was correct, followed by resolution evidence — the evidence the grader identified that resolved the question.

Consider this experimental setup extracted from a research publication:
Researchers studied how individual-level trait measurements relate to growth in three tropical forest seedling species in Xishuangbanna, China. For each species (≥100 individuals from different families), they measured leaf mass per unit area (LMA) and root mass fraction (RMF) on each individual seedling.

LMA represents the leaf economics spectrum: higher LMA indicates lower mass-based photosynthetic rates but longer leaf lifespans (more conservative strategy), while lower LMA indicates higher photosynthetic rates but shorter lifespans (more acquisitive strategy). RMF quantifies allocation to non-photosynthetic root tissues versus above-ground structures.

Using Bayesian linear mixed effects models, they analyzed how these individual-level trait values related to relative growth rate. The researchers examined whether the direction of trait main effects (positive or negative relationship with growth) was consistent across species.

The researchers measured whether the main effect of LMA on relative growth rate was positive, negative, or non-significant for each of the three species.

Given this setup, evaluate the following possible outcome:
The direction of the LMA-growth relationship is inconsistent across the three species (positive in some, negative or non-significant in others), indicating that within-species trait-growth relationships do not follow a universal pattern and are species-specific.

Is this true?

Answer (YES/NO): YES